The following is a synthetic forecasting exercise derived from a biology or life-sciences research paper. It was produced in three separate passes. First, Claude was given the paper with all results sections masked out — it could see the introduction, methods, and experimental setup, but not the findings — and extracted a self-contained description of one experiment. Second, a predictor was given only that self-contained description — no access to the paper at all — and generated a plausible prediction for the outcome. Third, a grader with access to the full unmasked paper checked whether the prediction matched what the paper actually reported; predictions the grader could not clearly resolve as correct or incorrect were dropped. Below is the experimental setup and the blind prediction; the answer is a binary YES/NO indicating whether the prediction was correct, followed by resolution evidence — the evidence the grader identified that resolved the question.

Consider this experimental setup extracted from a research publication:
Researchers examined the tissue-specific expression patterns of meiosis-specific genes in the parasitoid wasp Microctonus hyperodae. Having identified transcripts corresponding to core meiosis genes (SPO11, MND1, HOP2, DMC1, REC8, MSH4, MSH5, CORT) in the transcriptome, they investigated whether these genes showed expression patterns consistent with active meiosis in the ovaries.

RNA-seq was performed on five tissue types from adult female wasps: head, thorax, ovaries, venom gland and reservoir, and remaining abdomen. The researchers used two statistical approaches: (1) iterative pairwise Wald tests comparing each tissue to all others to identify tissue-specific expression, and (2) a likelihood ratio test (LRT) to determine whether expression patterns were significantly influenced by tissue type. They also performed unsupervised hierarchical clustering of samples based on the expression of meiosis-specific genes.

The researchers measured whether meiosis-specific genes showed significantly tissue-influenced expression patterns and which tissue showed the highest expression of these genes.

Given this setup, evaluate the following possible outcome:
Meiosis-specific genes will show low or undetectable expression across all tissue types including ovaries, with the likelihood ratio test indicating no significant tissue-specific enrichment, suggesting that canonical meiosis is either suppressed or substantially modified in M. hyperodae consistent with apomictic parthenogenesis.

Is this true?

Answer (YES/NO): NO